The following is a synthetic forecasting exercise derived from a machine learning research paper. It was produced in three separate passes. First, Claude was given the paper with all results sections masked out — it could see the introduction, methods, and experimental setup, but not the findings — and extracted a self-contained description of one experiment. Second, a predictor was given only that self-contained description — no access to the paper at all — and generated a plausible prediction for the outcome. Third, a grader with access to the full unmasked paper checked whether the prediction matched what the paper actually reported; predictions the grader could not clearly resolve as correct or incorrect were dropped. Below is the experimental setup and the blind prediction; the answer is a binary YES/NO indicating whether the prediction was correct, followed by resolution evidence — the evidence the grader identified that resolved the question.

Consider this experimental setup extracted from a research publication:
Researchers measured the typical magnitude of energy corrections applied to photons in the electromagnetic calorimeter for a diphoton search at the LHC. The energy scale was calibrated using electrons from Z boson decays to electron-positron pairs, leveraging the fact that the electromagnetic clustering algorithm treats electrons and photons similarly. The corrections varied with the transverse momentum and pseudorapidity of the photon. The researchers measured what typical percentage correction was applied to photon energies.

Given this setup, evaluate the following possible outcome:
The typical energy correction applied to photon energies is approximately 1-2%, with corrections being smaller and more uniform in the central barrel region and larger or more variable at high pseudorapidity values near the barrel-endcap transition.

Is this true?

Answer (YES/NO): NO